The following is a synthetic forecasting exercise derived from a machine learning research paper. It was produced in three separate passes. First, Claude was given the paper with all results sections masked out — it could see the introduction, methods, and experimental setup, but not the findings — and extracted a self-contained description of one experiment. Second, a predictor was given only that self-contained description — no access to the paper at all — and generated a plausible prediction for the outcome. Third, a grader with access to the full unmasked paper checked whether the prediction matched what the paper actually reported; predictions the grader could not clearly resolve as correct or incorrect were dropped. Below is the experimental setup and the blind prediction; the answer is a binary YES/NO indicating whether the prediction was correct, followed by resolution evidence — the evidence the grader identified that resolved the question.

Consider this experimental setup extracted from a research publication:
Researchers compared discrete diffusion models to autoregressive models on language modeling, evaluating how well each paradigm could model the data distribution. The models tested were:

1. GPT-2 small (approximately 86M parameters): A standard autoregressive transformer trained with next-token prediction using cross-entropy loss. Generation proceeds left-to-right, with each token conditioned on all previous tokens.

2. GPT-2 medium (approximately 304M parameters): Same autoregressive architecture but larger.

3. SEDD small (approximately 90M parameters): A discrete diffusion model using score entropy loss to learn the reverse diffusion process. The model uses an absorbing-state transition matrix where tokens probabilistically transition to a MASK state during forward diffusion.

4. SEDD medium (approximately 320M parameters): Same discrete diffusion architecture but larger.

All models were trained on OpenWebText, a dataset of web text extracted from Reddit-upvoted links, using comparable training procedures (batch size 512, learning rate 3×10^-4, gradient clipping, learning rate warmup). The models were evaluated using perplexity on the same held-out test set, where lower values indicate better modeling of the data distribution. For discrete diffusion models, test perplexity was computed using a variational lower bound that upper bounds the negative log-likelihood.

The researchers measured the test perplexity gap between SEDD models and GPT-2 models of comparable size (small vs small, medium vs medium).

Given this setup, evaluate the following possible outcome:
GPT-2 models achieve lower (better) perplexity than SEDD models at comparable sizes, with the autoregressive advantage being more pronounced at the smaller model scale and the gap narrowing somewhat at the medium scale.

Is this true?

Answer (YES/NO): NO